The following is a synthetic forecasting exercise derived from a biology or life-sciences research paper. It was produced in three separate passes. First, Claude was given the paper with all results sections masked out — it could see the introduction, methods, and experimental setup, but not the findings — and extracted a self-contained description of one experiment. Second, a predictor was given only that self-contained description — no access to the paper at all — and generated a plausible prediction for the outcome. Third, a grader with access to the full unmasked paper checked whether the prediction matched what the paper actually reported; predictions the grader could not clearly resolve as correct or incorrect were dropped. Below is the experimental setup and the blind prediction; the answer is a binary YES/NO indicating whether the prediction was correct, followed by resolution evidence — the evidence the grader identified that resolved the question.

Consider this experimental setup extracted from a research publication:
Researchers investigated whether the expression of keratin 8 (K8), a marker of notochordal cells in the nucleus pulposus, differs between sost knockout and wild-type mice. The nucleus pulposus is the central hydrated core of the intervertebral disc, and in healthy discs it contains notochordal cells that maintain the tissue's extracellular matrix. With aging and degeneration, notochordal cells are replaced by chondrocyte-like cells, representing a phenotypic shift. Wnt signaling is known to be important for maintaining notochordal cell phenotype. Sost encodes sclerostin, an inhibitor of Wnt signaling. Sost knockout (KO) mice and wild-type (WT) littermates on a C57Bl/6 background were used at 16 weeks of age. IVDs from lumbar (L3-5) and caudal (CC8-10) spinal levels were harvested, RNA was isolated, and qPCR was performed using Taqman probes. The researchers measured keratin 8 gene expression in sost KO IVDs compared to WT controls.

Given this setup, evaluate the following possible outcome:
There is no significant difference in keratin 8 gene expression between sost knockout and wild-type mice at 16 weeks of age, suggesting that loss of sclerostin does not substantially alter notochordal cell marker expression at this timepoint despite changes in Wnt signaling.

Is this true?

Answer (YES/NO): YES